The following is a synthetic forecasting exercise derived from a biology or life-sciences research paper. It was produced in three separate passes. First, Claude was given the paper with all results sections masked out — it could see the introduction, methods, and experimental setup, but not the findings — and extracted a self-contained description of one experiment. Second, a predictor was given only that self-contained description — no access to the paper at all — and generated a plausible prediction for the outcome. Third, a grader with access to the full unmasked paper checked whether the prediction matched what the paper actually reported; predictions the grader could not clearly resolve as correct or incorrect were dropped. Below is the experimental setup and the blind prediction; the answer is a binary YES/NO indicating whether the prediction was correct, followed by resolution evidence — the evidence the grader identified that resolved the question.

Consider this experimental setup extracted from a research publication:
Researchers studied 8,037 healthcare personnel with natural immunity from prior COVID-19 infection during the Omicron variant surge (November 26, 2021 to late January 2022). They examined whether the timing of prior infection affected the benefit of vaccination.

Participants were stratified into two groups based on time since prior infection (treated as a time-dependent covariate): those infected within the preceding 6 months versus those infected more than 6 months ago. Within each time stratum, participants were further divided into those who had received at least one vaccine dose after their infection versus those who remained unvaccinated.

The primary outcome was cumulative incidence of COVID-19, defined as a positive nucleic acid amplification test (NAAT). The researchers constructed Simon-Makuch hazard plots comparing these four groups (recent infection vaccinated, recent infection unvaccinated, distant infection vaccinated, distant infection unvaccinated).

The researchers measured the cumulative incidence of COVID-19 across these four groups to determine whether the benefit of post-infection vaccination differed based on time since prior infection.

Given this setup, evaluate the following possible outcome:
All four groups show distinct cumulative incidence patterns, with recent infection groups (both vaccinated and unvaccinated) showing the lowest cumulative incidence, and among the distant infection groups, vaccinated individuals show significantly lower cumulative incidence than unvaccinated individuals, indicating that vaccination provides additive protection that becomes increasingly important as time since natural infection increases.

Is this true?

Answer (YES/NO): NO